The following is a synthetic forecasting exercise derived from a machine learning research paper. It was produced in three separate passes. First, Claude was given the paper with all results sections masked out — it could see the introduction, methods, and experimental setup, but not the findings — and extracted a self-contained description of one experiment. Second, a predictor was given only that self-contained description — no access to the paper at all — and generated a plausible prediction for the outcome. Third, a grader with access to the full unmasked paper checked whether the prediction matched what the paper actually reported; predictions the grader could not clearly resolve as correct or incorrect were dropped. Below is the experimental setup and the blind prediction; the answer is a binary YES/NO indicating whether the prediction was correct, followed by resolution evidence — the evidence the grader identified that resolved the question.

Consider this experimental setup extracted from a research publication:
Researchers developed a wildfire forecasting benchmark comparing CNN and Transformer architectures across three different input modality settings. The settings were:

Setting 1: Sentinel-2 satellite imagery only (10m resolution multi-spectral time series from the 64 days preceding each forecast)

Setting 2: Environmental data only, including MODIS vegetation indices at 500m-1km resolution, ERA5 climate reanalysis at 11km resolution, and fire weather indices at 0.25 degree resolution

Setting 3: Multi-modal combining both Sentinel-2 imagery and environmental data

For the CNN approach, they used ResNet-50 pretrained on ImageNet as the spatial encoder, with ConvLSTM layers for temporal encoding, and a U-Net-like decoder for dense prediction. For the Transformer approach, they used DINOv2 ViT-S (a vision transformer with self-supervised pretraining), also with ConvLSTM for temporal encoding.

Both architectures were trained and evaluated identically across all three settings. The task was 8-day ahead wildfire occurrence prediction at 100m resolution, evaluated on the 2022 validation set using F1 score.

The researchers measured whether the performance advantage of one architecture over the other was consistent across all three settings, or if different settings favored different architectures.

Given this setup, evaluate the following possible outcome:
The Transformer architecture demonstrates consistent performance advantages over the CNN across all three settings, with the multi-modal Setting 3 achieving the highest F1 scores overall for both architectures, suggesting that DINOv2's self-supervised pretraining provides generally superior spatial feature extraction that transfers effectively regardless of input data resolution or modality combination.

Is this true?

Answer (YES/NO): NO